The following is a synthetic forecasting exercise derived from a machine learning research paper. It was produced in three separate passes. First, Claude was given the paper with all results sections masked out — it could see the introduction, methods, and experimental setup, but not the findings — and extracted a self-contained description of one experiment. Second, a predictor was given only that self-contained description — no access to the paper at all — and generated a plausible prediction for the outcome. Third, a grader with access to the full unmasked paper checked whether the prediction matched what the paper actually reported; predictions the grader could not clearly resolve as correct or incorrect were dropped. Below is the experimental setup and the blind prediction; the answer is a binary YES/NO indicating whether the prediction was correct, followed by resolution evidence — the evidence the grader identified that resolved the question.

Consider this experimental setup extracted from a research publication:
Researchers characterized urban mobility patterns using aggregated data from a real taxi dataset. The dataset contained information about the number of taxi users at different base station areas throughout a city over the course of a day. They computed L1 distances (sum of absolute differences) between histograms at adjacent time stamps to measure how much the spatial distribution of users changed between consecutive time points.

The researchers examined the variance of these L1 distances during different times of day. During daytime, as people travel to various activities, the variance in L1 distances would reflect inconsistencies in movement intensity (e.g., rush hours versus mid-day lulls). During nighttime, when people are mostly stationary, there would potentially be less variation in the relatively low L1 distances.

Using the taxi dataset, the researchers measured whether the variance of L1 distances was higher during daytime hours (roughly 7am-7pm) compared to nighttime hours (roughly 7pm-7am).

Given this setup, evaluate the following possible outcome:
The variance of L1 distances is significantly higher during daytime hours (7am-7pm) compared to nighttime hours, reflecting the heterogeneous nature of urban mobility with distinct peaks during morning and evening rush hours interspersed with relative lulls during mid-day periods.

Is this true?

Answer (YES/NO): YES